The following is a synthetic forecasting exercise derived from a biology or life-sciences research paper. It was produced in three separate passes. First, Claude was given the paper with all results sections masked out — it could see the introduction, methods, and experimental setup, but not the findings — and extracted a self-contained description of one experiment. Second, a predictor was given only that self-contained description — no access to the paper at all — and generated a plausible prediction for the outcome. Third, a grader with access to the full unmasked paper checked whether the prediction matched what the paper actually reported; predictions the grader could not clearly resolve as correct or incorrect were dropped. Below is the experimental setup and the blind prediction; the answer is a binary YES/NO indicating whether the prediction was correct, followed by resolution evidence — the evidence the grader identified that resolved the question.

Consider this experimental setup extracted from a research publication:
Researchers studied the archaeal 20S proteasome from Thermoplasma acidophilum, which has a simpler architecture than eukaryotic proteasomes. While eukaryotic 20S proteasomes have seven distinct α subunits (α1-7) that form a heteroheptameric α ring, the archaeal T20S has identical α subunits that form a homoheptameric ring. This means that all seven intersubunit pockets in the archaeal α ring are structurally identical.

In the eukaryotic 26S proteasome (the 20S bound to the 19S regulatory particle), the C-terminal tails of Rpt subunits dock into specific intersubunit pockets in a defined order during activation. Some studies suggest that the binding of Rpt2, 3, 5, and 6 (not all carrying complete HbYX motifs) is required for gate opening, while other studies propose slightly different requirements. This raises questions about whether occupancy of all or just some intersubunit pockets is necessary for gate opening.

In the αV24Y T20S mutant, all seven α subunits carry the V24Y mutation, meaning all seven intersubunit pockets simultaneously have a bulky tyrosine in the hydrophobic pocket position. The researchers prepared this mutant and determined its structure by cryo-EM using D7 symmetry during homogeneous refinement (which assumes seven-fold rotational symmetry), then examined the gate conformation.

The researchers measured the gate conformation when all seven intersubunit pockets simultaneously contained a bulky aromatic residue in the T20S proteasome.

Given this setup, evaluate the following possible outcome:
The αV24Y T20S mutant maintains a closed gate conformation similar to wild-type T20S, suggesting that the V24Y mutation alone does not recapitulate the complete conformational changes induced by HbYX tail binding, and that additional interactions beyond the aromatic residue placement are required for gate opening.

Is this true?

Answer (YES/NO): NO